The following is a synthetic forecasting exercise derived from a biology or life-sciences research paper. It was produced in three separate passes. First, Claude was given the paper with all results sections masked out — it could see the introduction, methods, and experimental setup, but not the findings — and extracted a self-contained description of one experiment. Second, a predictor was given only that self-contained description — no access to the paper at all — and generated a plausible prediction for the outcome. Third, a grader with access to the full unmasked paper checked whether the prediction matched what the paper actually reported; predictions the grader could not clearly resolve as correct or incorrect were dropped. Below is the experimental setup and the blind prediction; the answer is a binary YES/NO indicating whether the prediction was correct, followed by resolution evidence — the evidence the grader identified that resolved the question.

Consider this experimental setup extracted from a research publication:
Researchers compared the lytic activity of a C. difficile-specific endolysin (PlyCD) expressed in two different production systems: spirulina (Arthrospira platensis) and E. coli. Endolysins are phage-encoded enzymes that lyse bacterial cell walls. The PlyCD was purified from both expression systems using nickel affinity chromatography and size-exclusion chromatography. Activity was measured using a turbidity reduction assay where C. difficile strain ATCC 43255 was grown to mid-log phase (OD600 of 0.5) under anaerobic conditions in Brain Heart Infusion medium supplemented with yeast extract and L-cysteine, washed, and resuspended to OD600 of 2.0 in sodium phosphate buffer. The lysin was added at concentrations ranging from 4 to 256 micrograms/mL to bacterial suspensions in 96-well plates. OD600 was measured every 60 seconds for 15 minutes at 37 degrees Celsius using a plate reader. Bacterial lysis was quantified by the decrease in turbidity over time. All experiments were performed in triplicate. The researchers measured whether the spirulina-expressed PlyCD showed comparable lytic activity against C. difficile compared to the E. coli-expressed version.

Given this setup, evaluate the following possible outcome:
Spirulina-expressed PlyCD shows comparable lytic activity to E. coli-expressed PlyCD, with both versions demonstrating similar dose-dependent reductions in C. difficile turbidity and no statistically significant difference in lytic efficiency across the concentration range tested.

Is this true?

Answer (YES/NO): YES